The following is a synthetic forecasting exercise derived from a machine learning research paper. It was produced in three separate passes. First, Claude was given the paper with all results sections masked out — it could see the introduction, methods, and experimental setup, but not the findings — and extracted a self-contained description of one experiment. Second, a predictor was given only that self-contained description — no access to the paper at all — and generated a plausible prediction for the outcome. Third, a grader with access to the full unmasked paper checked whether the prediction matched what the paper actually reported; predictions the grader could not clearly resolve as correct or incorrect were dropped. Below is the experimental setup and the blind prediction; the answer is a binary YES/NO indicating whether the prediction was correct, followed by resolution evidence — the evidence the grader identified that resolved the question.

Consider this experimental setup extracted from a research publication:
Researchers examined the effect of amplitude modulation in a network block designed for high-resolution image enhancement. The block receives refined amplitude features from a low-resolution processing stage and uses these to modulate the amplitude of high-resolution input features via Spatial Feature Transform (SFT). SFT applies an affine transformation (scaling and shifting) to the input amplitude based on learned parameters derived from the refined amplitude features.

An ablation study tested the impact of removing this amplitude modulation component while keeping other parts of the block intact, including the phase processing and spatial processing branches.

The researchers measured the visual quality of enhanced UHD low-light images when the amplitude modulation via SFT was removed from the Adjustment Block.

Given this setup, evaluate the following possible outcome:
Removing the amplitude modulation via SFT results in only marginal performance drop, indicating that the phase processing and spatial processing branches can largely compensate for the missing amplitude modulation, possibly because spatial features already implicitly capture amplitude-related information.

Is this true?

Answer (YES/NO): NO